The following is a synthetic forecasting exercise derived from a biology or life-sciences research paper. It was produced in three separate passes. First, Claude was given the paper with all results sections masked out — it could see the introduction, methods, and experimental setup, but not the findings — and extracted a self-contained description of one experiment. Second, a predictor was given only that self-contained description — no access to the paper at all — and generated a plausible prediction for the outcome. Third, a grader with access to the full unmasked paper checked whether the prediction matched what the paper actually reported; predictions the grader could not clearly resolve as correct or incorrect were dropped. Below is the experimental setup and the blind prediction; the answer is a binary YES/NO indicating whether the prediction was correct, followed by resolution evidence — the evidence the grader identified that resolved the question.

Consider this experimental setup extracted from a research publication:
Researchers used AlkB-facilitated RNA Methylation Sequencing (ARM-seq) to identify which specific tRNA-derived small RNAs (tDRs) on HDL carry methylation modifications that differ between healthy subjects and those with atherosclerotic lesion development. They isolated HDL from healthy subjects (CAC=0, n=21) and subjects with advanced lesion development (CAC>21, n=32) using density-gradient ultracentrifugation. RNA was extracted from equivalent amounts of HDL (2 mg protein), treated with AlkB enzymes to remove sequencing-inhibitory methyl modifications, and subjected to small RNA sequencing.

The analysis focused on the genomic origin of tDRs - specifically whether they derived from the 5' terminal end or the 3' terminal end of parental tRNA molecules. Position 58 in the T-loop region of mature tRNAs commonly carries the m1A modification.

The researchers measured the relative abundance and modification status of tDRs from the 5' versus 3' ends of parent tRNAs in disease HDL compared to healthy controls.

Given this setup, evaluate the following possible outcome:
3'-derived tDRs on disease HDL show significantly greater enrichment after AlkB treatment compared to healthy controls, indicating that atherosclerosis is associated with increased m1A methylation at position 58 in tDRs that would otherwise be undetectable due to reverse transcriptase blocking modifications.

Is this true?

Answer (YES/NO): YES